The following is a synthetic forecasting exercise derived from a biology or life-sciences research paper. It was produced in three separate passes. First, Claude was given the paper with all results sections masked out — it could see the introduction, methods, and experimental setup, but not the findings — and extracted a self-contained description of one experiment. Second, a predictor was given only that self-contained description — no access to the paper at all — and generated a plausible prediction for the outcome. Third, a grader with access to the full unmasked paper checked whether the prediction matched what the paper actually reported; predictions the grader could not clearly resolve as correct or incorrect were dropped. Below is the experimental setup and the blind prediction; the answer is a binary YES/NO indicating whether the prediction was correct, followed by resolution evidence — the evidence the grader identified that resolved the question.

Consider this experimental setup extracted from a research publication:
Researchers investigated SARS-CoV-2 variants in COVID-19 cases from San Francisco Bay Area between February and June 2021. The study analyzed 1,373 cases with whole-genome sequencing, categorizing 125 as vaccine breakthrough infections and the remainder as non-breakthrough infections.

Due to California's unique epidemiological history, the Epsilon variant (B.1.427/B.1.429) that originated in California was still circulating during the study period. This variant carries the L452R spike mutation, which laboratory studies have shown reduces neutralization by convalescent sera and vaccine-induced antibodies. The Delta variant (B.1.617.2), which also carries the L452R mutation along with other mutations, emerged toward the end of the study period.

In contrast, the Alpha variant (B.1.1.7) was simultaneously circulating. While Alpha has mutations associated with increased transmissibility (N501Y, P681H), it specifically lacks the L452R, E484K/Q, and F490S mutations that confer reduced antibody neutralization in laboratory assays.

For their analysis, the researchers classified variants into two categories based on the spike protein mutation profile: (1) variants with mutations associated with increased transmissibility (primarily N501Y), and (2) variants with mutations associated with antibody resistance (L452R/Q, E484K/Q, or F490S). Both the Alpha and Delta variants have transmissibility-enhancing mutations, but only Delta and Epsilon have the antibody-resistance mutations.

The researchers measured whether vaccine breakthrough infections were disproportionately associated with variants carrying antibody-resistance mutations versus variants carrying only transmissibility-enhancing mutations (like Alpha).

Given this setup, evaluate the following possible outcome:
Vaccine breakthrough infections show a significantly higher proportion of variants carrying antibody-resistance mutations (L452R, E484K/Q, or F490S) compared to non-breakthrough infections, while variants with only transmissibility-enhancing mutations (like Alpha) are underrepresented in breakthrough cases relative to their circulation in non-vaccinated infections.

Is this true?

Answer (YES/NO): YES